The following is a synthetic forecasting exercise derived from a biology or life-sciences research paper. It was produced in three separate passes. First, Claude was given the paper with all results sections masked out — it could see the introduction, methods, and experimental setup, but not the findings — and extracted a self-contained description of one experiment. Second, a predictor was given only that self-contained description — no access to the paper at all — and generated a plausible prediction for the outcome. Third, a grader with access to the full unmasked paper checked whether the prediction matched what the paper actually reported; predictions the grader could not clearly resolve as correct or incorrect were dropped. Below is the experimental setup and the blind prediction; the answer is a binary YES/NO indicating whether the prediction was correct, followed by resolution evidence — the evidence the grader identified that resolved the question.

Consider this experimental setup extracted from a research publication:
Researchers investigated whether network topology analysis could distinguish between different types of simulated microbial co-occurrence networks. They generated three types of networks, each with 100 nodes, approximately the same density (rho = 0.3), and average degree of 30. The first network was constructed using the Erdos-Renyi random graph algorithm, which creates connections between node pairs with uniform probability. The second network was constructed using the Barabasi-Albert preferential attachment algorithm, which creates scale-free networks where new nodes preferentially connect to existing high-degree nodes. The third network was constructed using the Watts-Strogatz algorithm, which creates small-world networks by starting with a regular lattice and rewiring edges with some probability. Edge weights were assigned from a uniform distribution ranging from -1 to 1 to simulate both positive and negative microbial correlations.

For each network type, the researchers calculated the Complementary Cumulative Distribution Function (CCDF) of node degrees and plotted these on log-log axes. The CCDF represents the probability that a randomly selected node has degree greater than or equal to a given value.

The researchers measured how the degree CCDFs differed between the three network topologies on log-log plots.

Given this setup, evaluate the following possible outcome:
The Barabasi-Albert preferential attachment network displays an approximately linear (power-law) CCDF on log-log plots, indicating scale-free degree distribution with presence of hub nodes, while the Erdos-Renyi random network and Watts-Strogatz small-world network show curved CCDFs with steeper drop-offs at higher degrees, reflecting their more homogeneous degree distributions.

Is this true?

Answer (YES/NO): NO